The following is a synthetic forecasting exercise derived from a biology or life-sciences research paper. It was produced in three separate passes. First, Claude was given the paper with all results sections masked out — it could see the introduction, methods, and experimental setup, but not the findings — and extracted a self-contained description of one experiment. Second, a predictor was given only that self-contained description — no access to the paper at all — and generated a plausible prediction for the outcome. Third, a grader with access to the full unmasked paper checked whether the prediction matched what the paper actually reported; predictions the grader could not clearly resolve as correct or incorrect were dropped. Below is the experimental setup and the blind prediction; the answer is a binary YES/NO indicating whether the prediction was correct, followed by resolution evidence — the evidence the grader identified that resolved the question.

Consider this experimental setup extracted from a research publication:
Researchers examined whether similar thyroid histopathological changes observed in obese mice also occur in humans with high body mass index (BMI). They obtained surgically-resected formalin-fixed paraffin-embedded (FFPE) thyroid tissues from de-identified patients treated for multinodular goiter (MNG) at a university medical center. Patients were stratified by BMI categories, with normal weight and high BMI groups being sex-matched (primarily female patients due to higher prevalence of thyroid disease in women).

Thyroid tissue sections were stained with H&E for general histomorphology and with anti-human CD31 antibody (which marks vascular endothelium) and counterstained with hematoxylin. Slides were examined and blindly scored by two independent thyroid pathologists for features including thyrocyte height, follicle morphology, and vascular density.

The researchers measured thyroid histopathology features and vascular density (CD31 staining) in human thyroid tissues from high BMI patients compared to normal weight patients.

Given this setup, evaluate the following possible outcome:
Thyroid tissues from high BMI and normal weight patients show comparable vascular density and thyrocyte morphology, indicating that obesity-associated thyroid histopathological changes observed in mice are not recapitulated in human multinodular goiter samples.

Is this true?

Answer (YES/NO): NO